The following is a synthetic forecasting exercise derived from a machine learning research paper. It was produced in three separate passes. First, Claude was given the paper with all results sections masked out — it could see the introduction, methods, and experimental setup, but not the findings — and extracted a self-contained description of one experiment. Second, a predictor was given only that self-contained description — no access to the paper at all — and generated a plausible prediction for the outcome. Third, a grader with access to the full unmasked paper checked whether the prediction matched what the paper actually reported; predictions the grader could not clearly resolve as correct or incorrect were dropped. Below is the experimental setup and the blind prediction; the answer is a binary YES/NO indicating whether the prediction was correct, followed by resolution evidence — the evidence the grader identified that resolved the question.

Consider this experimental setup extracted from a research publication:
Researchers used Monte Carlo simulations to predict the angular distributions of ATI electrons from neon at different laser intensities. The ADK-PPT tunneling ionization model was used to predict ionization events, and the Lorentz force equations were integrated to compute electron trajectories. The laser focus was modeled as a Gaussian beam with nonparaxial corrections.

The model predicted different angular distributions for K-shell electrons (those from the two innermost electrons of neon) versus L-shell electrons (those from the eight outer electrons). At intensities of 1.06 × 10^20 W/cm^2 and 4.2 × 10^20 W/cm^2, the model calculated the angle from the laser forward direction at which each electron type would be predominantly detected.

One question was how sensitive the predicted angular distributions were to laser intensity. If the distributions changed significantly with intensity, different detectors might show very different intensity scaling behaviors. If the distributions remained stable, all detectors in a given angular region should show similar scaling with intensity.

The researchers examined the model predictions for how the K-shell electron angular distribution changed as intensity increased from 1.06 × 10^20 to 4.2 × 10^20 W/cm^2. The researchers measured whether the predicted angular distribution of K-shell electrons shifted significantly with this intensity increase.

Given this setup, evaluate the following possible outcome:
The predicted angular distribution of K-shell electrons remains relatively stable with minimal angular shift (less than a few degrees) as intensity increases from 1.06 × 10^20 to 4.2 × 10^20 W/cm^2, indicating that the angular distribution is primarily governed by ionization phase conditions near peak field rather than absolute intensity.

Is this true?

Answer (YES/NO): YES